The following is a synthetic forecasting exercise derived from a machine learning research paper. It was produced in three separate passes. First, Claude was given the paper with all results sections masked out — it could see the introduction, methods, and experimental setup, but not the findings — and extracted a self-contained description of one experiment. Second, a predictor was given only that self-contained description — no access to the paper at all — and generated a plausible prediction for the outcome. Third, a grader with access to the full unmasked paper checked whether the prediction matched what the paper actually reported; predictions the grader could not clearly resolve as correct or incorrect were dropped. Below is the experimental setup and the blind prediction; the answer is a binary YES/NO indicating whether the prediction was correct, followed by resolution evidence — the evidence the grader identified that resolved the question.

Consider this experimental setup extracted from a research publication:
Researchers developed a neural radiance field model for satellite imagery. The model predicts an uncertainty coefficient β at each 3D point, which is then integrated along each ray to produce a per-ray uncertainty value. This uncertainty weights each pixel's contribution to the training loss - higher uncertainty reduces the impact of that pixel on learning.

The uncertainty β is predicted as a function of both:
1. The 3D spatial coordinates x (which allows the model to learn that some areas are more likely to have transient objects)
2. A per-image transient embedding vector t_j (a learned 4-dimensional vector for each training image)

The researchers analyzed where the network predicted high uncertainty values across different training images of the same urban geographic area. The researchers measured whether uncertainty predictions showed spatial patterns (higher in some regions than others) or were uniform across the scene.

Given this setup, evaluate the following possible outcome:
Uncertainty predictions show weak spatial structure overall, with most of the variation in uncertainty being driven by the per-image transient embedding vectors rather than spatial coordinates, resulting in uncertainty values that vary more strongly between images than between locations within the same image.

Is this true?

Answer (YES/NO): NO